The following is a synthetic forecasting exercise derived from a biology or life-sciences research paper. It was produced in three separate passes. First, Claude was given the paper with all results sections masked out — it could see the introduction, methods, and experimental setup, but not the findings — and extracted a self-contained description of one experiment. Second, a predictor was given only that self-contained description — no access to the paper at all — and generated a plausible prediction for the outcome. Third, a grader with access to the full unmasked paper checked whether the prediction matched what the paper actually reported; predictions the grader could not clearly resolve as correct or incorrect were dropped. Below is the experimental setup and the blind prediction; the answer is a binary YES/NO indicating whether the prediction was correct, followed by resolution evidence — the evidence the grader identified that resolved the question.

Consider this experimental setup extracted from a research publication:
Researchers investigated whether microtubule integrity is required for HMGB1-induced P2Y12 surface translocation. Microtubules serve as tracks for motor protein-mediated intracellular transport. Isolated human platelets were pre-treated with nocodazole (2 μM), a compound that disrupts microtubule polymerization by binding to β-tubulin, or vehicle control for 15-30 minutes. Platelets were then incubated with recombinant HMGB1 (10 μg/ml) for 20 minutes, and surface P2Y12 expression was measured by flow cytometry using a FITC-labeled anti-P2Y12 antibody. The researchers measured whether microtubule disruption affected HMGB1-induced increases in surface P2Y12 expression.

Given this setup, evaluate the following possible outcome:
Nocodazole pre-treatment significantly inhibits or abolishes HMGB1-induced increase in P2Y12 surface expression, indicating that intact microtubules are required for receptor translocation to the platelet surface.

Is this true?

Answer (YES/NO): YES